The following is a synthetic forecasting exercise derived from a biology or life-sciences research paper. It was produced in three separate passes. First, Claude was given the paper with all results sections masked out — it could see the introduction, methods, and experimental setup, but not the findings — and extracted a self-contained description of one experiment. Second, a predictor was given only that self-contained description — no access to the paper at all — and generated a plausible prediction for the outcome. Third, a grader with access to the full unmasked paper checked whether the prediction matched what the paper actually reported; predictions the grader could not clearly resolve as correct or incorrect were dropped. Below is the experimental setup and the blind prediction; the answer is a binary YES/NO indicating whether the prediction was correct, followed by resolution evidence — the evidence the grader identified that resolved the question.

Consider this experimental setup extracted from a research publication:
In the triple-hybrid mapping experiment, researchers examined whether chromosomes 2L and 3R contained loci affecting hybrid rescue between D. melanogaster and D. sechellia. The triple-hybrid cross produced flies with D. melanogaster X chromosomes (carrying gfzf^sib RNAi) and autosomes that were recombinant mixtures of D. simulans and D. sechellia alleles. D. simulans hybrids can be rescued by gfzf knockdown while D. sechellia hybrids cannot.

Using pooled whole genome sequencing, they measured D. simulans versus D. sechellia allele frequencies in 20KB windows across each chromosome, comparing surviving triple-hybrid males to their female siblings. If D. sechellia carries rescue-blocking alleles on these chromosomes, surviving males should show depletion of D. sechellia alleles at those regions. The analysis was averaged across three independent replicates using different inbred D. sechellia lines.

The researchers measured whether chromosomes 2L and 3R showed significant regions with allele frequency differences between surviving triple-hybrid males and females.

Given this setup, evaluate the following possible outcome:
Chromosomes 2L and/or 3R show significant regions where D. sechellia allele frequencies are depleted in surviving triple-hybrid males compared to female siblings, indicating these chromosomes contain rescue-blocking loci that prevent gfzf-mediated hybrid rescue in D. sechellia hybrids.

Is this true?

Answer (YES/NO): NO